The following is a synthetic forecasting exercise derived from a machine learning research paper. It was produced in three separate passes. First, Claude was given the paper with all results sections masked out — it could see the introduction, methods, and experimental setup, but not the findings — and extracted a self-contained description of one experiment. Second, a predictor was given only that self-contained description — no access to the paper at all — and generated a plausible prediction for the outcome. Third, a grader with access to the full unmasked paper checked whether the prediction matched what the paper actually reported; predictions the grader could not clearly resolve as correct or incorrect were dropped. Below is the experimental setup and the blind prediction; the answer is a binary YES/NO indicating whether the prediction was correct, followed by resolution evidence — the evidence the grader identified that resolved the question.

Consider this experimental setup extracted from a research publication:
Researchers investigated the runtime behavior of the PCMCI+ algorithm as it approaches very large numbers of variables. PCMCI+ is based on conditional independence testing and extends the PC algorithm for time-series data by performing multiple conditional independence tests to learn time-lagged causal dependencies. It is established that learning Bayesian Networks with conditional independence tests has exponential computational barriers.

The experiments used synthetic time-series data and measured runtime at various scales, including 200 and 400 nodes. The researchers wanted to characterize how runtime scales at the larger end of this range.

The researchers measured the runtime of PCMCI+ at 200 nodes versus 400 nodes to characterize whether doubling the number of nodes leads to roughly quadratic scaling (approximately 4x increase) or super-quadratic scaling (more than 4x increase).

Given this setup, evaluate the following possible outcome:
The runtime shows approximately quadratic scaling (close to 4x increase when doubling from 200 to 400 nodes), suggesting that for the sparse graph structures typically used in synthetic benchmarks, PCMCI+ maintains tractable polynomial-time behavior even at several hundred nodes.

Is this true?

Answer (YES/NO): NO